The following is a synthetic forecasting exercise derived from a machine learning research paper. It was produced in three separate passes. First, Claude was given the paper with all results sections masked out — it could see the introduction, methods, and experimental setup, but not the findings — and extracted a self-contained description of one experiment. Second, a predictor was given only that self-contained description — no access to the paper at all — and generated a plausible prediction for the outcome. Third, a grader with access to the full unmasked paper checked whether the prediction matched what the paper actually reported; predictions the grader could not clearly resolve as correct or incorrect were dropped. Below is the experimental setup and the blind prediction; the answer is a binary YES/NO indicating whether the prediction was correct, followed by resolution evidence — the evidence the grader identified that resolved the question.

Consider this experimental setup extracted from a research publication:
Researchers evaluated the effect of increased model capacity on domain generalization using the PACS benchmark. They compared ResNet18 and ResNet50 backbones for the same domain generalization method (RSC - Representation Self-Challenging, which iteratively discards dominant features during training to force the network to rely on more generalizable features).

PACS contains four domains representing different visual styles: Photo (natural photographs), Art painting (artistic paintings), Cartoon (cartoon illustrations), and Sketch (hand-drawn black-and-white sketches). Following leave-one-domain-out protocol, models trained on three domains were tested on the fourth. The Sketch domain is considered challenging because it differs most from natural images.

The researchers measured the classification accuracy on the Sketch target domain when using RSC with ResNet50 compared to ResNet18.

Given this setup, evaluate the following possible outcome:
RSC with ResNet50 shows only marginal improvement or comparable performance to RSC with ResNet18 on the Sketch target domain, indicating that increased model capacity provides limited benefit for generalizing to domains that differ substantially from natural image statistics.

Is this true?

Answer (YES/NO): NO